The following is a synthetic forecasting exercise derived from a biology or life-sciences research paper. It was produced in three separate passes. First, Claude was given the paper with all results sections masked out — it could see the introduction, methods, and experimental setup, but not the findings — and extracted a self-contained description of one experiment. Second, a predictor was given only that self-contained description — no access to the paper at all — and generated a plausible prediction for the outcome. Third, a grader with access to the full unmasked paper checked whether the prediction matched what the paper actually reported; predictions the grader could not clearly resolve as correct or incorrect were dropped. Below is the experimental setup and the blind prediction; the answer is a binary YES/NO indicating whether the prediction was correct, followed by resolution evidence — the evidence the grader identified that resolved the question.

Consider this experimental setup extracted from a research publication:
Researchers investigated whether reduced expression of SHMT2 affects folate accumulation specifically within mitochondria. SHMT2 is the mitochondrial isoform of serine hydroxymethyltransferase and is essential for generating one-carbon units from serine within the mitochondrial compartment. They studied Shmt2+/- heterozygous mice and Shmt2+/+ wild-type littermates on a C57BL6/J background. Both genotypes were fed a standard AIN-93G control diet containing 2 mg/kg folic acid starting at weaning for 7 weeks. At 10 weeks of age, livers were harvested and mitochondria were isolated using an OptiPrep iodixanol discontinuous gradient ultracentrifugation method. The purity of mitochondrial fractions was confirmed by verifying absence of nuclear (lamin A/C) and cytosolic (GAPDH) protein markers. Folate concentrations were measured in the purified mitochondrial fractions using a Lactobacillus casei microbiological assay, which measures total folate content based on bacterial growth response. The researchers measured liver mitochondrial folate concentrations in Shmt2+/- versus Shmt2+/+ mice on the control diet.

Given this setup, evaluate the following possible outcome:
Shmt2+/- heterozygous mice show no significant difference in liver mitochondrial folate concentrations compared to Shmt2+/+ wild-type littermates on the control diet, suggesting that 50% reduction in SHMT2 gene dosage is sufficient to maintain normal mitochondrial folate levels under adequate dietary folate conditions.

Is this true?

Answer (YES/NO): NO